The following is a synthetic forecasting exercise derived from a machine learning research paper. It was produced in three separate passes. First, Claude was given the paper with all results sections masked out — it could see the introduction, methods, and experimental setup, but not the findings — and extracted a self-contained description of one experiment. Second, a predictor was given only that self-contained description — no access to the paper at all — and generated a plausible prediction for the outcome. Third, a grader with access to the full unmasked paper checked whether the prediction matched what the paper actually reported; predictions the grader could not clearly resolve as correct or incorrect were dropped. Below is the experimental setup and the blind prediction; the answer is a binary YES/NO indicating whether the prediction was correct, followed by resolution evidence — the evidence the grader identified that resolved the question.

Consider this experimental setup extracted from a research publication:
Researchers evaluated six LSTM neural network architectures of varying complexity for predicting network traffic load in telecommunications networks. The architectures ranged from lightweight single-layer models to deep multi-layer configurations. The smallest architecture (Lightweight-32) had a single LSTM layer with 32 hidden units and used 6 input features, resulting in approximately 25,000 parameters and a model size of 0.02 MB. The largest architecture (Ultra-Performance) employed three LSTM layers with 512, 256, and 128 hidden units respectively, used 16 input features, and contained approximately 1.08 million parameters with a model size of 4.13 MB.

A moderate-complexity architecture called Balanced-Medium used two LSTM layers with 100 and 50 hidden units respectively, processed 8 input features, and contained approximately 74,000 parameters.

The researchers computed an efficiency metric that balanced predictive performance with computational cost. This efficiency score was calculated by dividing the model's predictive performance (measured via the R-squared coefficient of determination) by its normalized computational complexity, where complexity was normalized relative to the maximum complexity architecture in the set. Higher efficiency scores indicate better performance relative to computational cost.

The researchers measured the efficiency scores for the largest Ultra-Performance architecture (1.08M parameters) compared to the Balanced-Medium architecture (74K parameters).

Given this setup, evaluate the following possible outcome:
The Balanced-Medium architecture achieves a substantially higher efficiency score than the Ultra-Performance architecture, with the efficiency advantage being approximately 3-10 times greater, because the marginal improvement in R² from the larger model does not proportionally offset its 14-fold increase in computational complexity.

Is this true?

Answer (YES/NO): YES